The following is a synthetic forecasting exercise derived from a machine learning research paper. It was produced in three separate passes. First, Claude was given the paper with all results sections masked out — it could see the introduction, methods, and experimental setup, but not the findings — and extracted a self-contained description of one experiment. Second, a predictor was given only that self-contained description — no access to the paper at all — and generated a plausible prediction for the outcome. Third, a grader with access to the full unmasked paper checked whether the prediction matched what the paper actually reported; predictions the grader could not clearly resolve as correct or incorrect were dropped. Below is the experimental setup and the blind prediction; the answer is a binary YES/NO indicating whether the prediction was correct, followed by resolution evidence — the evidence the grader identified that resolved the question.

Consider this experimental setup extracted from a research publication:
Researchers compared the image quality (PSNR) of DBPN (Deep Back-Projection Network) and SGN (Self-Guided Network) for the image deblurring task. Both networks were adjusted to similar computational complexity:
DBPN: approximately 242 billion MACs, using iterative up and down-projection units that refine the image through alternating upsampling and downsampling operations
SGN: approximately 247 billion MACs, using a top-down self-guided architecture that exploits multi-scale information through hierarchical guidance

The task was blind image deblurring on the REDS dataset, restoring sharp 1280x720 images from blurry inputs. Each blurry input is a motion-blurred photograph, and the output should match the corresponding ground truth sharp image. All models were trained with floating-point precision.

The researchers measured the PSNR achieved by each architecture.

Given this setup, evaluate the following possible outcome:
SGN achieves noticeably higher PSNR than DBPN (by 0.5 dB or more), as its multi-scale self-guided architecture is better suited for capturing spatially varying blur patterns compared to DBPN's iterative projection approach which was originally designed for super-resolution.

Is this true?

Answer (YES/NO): NO